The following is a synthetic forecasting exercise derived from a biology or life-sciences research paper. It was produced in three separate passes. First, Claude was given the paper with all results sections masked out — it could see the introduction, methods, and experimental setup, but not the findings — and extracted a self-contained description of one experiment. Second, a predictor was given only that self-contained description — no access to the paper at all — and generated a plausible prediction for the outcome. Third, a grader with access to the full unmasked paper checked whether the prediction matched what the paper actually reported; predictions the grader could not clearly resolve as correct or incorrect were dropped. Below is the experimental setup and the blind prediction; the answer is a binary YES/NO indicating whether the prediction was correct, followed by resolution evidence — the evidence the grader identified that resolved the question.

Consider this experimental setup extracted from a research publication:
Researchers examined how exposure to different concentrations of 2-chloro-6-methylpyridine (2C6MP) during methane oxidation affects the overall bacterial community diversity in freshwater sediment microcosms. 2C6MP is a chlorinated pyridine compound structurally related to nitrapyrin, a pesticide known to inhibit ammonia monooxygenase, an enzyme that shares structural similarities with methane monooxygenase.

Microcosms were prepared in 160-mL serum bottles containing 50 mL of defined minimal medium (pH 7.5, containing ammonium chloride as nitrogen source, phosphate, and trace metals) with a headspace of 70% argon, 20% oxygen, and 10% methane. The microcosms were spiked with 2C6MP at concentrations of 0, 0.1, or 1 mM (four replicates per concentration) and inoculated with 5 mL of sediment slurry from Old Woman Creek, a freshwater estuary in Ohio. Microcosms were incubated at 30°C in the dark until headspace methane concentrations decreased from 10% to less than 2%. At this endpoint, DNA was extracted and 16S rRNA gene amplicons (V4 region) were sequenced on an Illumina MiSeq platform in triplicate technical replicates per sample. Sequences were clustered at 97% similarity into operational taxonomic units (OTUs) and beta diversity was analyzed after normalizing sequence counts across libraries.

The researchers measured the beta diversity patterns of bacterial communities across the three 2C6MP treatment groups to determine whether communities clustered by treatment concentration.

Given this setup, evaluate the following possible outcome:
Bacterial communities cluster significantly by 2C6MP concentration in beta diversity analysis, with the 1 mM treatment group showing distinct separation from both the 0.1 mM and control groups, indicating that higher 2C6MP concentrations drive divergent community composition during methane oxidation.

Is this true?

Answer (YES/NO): YES